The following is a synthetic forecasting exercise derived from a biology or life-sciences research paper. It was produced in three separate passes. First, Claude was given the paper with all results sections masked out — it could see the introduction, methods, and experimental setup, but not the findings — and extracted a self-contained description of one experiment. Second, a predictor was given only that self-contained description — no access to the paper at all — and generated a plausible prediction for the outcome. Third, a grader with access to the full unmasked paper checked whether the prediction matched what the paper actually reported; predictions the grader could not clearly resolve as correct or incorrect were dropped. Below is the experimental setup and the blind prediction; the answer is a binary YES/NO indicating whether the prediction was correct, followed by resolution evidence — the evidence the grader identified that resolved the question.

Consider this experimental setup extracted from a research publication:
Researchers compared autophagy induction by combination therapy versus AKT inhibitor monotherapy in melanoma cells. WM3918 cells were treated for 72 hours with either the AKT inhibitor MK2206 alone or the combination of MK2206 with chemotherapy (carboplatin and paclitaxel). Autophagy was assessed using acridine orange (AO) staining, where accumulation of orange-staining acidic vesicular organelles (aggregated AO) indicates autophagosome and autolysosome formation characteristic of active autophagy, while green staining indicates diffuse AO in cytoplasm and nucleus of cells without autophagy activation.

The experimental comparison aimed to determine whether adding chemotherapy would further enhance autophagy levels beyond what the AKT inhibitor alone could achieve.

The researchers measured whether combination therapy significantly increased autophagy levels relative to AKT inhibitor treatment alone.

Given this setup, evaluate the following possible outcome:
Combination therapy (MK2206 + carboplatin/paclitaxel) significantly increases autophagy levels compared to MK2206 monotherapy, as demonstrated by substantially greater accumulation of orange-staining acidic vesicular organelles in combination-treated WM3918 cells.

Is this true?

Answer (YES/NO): NO